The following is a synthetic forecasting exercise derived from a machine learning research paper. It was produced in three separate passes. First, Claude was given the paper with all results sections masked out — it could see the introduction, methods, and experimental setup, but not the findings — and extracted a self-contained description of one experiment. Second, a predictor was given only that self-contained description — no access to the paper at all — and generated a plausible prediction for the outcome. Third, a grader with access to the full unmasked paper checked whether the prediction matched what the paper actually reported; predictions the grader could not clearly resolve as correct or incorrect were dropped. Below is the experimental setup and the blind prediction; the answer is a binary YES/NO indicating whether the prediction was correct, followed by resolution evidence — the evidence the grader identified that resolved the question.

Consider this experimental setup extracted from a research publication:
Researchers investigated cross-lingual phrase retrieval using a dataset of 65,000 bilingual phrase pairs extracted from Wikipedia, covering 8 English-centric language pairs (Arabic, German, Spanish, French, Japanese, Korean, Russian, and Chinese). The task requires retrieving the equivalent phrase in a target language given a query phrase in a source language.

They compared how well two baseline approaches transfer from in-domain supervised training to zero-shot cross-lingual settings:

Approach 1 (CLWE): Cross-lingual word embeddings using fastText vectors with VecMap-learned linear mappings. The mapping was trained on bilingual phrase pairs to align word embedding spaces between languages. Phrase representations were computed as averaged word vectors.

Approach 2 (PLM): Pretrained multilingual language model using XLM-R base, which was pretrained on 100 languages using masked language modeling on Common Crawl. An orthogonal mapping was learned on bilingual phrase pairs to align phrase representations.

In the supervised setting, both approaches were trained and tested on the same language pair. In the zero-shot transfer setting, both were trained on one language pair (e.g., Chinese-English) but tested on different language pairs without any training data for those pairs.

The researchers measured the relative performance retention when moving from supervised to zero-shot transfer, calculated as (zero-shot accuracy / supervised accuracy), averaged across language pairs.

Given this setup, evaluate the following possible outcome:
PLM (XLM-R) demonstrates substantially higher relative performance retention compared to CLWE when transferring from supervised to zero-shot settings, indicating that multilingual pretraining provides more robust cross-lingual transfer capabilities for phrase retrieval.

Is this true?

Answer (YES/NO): YES